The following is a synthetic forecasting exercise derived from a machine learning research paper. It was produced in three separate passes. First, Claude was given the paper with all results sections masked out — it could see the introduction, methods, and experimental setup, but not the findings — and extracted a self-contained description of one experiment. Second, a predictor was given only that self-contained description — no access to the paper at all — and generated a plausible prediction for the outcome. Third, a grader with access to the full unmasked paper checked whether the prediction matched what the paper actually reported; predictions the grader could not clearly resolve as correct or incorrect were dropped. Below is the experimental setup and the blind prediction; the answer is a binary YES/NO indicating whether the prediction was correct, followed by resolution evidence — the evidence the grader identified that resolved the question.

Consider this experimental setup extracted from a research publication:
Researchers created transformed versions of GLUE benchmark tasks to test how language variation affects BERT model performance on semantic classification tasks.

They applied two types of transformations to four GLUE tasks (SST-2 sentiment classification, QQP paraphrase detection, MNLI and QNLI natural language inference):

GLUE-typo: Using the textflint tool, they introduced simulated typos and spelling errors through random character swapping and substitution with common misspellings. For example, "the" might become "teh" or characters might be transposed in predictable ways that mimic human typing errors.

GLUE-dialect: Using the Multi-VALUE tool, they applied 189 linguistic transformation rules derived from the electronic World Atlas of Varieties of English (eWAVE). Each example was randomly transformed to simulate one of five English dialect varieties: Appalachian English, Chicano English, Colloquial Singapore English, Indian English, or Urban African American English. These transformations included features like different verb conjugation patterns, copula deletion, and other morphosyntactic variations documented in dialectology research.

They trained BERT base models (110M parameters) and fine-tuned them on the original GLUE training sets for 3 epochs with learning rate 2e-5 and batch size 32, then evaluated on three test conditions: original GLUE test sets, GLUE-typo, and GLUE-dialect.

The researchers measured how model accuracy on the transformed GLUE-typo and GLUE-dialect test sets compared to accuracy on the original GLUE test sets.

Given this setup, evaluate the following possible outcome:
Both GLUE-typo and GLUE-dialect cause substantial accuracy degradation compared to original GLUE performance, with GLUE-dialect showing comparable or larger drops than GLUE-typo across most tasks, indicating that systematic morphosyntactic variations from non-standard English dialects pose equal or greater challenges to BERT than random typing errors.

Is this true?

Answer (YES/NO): NO